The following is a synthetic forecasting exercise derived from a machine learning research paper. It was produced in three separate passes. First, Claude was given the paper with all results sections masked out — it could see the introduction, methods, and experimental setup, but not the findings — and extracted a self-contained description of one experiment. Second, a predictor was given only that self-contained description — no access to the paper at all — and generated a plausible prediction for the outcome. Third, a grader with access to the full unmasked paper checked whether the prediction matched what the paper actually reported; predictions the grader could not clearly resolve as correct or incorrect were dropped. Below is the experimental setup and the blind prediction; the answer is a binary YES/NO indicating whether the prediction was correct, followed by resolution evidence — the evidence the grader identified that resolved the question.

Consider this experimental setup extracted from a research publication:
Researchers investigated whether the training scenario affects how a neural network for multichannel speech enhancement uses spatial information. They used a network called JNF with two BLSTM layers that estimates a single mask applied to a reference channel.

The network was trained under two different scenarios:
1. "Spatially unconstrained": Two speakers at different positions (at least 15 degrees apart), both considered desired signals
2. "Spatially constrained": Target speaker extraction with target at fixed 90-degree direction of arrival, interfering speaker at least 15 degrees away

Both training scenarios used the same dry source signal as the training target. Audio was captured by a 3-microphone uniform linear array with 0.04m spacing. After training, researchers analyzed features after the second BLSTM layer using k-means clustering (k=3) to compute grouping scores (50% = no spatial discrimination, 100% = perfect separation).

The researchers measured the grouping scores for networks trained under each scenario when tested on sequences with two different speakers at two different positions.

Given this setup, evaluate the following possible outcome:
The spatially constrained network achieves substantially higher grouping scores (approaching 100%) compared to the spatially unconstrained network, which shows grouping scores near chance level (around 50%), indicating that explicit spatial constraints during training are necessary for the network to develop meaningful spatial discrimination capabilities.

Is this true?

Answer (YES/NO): NO